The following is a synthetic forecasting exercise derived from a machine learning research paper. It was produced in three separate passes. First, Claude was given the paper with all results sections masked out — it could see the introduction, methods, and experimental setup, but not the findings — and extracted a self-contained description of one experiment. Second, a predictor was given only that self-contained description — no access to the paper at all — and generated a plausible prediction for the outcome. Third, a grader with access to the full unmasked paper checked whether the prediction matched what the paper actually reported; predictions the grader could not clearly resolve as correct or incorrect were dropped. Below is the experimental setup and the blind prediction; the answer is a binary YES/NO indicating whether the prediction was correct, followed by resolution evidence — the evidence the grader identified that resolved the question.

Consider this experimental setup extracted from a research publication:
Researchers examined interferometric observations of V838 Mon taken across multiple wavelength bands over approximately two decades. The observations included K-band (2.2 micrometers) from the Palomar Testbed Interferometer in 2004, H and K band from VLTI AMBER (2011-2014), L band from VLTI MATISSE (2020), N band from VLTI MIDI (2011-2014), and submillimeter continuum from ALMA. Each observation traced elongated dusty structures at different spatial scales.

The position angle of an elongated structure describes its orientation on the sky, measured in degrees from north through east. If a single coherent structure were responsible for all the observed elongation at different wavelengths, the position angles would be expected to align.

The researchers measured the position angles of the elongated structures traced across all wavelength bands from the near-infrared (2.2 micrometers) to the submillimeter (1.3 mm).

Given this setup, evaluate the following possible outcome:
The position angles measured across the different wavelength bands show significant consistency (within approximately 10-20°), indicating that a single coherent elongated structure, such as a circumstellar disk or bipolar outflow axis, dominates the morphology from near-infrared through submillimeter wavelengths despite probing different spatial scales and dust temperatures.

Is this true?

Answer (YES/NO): NO